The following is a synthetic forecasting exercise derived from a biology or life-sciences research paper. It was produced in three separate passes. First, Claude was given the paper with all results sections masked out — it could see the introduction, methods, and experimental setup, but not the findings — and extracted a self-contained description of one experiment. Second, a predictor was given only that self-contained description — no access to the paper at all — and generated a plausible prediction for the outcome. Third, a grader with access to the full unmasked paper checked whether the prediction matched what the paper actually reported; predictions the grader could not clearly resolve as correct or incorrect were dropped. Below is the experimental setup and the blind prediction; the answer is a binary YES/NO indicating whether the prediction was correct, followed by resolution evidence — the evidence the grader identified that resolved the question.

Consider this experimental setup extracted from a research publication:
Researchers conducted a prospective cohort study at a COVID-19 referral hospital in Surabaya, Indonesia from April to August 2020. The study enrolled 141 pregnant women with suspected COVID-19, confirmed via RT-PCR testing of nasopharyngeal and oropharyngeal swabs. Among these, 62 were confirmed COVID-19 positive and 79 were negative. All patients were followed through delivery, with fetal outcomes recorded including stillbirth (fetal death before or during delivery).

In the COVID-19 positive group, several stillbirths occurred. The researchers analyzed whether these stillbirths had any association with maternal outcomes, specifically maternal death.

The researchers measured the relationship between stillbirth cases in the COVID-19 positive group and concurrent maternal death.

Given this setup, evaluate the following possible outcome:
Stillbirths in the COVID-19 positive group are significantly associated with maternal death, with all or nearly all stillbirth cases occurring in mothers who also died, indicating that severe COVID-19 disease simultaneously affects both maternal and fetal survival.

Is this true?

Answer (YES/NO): YES